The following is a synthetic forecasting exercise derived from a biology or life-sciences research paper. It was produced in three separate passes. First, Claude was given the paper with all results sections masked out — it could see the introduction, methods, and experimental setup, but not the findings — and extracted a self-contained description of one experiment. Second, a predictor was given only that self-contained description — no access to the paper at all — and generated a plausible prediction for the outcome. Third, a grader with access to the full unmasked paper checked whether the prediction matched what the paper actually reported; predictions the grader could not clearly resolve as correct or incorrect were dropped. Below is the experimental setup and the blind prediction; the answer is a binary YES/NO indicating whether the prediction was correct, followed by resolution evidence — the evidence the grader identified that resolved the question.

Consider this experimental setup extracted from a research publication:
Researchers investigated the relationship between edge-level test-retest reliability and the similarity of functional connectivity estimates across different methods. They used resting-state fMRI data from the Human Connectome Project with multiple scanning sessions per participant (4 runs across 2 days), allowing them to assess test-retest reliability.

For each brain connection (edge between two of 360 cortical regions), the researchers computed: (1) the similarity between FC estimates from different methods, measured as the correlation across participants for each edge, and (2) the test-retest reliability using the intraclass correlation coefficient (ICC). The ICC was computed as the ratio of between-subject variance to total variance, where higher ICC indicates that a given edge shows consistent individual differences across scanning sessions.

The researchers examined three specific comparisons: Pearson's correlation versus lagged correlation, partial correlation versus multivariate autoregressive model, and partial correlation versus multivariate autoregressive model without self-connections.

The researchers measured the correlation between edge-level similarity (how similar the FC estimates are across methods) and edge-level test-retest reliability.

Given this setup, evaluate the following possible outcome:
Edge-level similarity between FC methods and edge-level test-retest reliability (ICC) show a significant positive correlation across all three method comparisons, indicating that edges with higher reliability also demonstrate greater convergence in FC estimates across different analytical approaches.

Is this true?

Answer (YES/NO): YES